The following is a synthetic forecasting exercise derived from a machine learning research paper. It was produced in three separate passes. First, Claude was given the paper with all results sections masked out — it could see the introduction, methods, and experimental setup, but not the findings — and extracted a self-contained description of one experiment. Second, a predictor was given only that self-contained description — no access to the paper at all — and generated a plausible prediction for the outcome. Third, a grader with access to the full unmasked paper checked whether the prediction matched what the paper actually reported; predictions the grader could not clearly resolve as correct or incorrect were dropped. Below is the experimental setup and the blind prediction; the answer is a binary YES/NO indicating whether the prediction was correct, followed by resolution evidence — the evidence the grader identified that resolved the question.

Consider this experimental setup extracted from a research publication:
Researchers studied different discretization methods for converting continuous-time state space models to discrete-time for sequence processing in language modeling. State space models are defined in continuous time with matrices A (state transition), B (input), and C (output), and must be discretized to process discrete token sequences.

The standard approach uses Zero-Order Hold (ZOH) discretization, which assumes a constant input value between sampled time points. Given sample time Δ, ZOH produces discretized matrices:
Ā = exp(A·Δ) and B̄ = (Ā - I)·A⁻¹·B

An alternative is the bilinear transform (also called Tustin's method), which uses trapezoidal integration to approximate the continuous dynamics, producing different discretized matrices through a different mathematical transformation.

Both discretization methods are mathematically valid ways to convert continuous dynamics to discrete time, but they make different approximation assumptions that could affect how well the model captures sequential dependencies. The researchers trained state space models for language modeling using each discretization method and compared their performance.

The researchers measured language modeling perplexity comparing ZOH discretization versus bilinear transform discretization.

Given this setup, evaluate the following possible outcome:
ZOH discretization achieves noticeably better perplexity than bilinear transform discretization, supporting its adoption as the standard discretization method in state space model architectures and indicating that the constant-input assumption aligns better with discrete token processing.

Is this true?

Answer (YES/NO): NO